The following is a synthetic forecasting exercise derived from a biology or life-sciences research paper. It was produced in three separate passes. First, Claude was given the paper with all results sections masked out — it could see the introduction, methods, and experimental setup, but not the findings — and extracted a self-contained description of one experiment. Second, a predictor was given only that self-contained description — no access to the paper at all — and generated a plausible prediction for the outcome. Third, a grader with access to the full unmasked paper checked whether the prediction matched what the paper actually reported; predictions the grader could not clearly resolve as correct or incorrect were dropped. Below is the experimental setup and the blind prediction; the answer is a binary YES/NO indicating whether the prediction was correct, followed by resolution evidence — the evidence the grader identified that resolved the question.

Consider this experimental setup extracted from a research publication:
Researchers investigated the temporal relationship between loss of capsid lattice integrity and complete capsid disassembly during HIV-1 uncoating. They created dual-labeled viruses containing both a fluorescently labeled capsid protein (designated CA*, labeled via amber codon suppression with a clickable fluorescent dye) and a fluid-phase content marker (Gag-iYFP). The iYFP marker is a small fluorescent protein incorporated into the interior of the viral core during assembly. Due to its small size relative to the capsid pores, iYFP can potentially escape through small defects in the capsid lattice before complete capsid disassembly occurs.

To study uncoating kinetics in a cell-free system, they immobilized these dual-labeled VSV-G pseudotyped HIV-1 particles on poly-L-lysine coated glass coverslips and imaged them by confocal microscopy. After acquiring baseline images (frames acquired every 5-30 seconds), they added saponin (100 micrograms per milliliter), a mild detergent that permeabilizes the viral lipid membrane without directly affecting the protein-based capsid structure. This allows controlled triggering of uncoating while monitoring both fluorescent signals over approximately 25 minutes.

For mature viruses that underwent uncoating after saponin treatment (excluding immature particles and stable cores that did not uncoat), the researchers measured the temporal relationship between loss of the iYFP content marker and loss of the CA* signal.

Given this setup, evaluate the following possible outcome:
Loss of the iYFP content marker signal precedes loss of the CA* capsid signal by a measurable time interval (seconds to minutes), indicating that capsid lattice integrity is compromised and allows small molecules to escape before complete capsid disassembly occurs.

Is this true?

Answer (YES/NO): YES